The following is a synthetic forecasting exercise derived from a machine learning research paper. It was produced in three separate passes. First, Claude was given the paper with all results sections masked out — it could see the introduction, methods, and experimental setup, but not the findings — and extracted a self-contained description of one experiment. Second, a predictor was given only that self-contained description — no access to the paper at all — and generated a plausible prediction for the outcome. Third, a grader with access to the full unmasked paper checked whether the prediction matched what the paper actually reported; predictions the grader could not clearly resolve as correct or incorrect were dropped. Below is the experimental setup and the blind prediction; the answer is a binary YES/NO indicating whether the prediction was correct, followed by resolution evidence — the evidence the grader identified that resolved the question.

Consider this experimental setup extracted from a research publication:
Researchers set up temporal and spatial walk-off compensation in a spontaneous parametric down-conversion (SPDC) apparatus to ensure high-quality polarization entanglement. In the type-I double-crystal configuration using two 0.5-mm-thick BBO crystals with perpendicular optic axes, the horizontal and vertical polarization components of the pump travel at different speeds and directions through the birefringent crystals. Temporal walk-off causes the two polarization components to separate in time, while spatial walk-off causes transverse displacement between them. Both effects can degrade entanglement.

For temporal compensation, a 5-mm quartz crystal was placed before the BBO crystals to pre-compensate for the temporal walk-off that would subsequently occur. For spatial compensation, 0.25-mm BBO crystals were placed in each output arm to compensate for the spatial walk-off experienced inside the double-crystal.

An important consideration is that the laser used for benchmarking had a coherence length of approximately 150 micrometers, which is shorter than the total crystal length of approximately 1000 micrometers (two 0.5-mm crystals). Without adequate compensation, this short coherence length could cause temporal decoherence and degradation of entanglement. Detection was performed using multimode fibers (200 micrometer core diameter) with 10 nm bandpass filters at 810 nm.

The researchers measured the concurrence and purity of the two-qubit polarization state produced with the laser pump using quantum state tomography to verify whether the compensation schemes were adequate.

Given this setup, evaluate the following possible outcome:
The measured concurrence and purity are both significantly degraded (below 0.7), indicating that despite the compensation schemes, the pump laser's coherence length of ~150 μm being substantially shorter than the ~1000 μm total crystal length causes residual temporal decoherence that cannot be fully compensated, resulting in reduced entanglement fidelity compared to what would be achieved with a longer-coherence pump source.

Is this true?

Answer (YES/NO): NO